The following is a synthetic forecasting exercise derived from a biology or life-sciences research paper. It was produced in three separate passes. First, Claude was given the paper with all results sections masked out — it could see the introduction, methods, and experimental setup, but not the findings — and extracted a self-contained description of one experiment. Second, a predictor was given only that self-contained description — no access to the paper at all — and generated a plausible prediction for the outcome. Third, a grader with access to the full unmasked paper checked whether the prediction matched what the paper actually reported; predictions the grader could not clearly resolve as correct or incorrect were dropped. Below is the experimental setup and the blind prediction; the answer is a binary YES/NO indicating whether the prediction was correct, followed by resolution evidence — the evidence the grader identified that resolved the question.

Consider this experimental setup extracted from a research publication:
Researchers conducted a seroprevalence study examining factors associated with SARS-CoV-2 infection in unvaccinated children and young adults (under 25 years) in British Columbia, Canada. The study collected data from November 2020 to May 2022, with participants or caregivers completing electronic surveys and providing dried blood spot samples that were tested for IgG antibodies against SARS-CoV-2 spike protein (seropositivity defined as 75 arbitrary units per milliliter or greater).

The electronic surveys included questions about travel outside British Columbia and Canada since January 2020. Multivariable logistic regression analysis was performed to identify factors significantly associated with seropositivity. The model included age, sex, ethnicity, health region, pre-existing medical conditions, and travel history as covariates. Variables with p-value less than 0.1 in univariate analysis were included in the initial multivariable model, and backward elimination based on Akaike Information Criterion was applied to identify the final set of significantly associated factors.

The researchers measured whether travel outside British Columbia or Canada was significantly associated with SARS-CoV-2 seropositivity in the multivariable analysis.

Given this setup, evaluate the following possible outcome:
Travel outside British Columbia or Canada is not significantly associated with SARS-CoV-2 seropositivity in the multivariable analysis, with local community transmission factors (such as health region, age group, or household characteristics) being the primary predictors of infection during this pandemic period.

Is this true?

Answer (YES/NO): NO